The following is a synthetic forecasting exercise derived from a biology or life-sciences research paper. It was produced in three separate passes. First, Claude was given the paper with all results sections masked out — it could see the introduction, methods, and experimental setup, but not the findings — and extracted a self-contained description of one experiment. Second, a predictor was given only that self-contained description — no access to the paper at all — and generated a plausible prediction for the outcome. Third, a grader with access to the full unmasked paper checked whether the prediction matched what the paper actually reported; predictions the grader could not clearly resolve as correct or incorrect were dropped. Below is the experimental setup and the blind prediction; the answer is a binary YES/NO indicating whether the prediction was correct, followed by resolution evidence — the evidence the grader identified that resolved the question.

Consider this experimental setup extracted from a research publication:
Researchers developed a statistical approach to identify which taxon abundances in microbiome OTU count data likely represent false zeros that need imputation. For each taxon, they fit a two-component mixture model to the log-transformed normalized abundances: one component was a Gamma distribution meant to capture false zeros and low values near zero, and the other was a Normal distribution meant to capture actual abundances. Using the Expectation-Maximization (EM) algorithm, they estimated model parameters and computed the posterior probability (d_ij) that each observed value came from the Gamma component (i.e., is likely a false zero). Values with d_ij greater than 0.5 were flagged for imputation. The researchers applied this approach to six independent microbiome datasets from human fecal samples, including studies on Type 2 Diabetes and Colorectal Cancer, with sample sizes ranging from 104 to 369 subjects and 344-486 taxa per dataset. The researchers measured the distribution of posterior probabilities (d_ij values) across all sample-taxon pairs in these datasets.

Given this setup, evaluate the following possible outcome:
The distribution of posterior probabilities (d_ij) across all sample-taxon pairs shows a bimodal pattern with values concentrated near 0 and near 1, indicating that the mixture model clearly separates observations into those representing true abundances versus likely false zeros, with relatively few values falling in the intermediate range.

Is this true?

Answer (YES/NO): YES